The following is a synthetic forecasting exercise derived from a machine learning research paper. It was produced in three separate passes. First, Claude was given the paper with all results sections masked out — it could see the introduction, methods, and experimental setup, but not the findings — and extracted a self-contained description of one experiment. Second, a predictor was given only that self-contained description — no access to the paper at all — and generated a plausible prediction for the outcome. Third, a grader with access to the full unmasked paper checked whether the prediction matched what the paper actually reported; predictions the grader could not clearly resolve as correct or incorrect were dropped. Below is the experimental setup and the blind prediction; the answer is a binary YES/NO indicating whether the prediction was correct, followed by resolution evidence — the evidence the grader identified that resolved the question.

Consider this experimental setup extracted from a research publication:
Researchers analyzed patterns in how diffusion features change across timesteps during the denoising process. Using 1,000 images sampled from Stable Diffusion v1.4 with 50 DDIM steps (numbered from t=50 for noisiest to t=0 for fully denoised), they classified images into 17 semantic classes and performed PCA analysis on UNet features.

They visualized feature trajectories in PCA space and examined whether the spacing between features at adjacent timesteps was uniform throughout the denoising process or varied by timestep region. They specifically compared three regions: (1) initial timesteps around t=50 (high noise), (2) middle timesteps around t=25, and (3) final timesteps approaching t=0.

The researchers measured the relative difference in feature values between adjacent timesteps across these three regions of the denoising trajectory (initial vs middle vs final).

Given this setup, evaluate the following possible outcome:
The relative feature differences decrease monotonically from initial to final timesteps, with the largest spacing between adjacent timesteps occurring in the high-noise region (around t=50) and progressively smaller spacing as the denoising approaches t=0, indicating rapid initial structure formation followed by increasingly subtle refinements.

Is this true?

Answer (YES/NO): NO